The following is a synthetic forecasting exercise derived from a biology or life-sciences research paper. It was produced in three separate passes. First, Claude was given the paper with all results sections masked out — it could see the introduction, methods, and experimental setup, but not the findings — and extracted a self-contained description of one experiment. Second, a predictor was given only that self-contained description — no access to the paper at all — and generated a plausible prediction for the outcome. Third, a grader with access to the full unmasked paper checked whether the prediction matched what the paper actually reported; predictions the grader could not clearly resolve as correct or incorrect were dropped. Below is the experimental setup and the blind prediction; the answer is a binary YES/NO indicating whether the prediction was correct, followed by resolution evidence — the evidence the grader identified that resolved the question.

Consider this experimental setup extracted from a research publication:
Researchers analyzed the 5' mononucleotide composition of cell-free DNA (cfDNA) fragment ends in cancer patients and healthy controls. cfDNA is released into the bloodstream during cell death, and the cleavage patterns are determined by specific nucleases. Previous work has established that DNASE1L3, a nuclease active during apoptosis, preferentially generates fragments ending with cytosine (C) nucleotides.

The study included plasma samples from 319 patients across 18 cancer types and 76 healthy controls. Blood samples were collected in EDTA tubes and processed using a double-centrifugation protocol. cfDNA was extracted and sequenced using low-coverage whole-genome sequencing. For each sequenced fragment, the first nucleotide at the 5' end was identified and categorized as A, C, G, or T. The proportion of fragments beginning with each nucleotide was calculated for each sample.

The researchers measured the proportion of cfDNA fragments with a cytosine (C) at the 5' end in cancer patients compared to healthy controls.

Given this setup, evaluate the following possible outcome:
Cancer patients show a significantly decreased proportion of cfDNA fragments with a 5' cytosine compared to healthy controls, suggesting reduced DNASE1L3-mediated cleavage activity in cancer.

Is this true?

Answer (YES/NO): YES